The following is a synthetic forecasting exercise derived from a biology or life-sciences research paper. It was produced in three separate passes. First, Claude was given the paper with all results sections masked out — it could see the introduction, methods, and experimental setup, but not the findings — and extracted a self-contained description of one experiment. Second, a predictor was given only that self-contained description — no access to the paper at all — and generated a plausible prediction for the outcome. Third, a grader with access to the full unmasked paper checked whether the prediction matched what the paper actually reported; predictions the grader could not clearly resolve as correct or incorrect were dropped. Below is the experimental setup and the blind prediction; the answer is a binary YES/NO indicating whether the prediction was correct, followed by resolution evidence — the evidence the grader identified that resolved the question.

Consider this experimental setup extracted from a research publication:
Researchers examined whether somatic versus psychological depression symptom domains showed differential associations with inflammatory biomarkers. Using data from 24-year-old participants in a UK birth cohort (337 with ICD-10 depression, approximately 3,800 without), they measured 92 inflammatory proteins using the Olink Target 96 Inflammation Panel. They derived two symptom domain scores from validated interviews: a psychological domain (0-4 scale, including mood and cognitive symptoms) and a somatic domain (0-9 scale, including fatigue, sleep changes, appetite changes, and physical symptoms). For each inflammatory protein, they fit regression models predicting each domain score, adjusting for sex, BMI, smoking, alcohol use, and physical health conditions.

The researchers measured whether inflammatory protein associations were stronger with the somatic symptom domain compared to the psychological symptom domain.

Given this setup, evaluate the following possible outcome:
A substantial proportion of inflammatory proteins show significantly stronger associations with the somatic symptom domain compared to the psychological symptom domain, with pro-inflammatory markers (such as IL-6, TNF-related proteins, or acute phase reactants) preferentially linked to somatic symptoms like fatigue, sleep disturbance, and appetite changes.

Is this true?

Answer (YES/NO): NO